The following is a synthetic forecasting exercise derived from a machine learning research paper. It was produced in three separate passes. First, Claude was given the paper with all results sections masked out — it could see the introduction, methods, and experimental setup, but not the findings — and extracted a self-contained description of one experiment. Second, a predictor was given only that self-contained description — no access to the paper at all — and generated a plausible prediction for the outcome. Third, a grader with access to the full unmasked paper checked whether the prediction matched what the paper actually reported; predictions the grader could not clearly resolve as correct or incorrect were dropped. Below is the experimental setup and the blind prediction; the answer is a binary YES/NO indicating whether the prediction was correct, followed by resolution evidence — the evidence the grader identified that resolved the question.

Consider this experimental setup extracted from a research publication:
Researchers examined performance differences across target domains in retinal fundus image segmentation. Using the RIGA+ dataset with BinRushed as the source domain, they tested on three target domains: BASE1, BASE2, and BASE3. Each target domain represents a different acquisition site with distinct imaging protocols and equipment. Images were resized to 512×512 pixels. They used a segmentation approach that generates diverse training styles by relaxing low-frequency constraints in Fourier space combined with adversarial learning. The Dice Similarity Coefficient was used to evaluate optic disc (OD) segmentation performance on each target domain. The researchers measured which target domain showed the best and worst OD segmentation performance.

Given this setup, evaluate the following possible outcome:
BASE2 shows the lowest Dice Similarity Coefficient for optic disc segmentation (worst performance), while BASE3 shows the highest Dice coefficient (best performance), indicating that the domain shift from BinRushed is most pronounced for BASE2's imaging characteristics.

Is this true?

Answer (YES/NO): NO